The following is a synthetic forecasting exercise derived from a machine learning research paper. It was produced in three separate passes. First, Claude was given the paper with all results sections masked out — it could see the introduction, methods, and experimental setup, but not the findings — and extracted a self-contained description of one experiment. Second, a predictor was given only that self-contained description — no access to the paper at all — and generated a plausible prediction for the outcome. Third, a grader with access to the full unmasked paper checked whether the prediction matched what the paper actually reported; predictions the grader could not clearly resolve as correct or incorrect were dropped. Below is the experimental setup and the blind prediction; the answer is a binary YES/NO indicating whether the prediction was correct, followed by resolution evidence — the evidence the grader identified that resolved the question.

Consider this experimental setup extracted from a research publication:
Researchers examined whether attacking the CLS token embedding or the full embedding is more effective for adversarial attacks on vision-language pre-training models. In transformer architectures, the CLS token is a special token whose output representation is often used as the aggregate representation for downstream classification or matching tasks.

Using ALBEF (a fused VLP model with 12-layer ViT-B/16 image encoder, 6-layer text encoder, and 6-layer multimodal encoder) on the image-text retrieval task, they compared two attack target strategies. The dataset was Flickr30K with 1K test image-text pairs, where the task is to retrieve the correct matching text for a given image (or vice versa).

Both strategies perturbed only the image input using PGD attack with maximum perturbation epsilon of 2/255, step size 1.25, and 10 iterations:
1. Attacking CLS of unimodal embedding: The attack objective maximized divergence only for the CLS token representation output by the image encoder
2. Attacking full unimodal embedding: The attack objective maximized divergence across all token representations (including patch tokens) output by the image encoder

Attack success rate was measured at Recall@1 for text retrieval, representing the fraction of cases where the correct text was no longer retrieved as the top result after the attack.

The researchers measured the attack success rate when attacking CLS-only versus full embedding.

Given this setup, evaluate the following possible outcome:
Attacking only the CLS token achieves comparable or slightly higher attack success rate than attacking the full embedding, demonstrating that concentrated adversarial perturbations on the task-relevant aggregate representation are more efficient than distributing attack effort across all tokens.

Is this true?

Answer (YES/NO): NO